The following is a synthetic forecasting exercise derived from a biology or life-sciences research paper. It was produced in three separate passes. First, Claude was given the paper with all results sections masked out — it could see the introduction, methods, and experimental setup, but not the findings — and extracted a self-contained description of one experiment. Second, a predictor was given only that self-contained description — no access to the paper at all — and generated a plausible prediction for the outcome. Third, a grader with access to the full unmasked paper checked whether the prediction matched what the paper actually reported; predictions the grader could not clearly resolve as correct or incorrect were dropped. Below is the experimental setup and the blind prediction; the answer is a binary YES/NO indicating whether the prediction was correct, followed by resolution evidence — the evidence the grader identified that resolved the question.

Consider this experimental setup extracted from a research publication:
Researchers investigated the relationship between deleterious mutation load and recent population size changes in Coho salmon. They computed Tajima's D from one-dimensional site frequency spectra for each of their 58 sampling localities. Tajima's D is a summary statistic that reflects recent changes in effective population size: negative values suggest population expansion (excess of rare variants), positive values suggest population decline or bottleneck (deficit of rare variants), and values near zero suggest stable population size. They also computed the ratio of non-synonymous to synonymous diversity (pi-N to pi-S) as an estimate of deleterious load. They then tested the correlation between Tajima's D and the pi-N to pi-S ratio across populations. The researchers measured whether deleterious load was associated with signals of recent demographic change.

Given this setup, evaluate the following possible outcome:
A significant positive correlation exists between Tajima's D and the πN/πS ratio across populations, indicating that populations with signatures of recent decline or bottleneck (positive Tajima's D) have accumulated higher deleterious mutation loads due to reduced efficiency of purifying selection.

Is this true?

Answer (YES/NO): NO